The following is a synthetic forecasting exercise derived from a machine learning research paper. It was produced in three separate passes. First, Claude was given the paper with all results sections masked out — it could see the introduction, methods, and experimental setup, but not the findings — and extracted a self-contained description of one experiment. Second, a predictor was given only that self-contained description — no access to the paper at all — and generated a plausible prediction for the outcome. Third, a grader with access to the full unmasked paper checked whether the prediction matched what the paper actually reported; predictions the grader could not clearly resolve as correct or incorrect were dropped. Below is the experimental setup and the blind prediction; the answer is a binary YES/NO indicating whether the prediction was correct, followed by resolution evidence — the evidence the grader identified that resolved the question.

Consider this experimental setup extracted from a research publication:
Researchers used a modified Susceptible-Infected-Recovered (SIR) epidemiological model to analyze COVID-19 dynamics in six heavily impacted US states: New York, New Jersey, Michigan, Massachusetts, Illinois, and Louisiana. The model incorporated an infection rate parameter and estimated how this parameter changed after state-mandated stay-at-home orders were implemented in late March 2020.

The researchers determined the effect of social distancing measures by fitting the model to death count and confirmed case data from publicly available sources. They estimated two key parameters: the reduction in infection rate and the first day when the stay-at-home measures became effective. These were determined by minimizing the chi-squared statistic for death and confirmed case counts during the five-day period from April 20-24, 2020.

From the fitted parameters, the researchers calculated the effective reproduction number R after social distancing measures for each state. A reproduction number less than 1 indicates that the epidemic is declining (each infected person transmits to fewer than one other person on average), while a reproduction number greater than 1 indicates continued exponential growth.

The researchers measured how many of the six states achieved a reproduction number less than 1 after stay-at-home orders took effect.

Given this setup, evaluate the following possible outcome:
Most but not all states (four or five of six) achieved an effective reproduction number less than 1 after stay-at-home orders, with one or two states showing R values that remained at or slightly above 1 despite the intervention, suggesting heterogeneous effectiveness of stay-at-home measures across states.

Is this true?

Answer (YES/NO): YES